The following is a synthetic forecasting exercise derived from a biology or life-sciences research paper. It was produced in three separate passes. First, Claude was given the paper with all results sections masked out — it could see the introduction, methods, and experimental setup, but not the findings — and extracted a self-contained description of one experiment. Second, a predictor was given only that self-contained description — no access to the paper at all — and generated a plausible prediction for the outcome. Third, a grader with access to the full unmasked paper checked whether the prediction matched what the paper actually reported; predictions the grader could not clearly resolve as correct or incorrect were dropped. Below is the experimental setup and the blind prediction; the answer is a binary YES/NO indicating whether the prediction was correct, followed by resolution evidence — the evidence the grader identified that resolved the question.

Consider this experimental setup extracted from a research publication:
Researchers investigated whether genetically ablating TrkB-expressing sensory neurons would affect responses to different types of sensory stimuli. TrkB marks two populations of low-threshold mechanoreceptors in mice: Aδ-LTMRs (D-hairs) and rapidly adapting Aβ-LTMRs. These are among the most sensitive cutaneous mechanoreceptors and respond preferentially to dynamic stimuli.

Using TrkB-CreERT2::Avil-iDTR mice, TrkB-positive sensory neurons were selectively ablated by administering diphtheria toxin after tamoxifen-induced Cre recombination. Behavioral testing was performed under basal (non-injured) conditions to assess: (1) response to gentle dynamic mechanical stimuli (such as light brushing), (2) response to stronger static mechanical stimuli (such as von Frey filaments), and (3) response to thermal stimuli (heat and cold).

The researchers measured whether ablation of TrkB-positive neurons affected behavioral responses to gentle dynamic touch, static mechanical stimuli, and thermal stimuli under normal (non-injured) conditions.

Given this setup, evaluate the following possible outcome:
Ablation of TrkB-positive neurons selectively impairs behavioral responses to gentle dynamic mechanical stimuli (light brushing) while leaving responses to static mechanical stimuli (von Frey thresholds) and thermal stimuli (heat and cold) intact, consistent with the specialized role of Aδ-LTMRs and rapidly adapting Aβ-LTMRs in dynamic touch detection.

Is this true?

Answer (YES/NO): YES